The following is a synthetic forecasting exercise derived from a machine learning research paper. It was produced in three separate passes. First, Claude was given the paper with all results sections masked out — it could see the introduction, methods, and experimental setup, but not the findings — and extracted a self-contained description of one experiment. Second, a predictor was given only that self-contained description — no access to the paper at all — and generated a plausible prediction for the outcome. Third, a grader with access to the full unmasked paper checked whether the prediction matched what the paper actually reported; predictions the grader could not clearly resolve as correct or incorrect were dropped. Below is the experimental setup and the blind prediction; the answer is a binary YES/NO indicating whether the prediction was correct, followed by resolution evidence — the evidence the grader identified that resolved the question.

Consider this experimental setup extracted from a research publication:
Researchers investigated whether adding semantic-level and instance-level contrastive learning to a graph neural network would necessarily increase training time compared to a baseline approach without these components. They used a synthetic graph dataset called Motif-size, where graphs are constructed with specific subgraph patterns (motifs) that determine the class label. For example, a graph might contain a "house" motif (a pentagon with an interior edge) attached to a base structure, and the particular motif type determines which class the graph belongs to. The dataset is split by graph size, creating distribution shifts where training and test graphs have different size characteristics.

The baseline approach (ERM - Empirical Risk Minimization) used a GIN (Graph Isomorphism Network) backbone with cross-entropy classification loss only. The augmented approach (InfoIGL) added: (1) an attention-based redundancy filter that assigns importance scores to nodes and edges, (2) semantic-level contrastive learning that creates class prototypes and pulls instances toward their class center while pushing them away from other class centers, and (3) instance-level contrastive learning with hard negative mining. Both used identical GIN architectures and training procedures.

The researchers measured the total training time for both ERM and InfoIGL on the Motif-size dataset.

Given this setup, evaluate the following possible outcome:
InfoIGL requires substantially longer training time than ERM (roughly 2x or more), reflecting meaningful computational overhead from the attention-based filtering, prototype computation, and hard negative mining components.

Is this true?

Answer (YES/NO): NO